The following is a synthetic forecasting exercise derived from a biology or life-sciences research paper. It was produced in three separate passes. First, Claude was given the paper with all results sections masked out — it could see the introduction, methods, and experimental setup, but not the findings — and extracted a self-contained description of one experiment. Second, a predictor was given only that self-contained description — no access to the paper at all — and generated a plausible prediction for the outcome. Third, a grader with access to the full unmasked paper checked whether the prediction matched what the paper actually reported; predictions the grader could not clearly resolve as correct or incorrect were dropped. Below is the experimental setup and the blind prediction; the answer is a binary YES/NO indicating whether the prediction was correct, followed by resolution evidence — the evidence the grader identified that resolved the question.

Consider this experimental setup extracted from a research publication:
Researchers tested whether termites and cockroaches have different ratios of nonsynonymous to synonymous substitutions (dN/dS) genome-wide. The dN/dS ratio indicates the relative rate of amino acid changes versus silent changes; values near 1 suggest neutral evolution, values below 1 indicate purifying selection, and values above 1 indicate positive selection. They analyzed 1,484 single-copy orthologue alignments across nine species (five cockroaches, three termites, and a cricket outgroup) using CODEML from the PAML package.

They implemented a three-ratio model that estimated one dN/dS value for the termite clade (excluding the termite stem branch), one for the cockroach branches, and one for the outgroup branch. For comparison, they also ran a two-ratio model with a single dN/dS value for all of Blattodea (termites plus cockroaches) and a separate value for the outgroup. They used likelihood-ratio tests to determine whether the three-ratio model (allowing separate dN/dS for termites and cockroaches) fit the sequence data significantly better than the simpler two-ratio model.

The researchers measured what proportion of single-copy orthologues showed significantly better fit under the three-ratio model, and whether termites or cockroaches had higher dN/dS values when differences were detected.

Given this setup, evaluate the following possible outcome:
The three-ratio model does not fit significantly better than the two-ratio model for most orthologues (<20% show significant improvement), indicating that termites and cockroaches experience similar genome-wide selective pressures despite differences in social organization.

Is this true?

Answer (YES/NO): NO